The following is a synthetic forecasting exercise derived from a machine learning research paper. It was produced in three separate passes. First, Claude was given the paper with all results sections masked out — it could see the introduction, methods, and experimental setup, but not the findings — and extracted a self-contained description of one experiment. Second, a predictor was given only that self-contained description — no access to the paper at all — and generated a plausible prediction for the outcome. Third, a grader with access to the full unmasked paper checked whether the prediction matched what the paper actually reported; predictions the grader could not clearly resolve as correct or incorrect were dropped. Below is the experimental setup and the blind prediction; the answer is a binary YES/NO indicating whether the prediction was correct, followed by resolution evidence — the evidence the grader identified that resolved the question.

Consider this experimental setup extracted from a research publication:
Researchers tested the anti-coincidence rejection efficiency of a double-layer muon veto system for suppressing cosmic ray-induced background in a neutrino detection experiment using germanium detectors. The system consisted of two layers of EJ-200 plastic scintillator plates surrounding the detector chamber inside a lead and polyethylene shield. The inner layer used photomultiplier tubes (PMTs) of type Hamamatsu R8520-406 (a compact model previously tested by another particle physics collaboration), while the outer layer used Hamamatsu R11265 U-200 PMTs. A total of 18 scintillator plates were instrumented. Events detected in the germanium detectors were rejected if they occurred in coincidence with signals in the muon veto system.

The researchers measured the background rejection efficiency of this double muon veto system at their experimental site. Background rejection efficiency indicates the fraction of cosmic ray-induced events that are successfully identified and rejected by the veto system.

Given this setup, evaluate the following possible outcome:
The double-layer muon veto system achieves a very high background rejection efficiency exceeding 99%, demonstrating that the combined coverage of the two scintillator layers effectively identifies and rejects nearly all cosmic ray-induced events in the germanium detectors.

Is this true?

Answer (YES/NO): NO